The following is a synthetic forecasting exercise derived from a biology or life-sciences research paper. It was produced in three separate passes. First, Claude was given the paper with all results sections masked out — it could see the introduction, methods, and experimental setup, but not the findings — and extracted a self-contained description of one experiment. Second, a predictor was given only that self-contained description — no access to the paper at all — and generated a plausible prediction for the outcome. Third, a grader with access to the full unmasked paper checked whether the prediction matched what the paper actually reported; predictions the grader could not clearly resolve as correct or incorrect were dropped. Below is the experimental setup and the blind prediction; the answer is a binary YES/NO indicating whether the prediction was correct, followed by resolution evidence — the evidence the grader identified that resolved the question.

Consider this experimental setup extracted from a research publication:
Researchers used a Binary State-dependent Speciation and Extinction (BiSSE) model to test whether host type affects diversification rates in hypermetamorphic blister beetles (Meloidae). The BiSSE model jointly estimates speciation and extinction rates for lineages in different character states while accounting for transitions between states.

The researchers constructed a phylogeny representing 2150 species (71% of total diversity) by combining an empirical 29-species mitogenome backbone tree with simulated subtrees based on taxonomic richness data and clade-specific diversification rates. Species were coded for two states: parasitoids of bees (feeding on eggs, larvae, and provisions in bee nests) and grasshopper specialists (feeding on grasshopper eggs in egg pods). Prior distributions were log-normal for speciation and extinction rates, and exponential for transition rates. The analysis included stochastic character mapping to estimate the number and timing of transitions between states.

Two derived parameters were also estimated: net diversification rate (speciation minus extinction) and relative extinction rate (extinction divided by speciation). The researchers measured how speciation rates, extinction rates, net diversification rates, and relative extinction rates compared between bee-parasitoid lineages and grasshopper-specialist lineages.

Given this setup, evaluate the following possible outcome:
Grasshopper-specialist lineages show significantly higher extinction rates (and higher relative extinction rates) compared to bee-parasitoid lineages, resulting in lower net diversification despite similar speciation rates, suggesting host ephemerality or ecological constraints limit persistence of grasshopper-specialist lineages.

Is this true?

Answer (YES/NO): NO